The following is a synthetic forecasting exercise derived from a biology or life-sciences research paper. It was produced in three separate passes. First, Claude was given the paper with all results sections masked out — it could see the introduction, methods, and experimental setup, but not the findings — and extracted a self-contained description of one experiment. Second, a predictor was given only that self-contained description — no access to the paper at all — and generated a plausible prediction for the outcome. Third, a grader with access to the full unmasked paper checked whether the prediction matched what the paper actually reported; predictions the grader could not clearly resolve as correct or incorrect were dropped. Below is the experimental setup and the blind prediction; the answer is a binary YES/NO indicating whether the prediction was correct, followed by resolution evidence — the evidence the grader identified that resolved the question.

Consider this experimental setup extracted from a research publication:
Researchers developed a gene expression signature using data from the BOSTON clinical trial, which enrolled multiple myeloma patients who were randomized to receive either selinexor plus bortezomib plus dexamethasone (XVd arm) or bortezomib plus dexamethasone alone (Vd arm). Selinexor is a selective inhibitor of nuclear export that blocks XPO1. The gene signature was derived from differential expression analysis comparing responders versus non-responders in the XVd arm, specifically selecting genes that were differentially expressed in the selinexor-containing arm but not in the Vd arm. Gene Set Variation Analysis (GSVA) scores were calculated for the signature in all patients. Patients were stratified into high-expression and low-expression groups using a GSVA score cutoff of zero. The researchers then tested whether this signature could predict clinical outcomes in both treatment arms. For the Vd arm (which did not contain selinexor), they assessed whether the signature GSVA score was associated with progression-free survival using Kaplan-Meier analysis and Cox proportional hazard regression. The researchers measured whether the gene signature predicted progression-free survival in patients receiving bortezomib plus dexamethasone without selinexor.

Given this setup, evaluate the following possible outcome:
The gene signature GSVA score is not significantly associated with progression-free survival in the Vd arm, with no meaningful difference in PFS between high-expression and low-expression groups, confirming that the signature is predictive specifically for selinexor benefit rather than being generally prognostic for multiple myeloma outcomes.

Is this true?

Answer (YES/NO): YES